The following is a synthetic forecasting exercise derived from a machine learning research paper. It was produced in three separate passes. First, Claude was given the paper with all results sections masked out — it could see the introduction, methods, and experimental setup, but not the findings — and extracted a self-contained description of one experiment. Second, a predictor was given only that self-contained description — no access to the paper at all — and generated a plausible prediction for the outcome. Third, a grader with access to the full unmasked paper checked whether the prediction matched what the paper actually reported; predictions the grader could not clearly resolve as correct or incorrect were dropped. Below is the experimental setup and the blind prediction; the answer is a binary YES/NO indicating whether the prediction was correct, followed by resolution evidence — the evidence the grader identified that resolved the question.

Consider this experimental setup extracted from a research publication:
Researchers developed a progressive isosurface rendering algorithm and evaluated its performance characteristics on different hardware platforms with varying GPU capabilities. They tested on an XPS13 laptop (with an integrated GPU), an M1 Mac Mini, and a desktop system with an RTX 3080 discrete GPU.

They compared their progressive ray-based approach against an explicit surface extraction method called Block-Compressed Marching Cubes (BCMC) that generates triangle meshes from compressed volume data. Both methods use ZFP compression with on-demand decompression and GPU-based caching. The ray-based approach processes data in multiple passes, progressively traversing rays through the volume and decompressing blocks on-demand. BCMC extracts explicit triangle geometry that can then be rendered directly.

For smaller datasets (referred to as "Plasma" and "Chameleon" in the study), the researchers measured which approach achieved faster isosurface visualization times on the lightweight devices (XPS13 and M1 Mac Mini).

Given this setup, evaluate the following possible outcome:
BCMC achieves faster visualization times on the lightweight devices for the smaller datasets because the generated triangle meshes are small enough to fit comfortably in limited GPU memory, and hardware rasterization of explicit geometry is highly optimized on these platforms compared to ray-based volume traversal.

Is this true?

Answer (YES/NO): NO